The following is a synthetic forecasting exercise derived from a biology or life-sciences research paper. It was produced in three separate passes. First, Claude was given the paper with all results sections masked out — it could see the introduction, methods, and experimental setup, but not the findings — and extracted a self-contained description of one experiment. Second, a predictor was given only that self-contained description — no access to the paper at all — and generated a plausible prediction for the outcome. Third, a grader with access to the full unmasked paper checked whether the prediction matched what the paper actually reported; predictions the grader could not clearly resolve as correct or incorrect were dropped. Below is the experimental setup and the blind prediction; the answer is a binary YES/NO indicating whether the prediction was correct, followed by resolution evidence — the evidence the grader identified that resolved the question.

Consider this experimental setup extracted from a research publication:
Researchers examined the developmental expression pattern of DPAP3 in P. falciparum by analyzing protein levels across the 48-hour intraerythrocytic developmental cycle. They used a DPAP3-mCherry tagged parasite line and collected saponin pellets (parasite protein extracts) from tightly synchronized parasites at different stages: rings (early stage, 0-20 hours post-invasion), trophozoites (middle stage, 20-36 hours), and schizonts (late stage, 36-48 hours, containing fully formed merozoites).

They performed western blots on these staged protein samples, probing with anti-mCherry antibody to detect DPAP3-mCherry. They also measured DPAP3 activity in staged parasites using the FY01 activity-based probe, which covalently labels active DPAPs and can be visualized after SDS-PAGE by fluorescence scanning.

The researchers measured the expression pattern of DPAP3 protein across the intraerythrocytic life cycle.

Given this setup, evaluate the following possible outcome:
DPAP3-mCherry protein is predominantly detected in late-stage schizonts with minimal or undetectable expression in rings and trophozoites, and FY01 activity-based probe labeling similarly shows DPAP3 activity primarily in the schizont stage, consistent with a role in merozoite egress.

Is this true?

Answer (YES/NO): NO